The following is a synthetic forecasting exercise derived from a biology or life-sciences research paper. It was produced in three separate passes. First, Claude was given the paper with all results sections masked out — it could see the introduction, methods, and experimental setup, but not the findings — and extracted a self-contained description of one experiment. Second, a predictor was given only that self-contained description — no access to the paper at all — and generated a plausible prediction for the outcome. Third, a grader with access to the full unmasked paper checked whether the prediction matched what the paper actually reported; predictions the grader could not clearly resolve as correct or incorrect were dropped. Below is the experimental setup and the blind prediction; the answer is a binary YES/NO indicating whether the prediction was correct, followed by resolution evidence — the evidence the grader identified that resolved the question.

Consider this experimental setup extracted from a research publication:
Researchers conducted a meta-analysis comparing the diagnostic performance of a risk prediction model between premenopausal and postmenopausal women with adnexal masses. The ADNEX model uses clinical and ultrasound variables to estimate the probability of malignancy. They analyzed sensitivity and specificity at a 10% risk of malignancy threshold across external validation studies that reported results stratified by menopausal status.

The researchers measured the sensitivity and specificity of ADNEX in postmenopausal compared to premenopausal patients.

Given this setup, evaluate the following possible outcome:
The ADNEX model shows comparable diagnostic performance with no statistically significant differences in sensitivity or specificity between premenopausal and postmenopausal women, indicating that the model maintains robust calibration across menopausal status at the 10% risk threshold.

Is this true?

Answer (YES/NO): NO